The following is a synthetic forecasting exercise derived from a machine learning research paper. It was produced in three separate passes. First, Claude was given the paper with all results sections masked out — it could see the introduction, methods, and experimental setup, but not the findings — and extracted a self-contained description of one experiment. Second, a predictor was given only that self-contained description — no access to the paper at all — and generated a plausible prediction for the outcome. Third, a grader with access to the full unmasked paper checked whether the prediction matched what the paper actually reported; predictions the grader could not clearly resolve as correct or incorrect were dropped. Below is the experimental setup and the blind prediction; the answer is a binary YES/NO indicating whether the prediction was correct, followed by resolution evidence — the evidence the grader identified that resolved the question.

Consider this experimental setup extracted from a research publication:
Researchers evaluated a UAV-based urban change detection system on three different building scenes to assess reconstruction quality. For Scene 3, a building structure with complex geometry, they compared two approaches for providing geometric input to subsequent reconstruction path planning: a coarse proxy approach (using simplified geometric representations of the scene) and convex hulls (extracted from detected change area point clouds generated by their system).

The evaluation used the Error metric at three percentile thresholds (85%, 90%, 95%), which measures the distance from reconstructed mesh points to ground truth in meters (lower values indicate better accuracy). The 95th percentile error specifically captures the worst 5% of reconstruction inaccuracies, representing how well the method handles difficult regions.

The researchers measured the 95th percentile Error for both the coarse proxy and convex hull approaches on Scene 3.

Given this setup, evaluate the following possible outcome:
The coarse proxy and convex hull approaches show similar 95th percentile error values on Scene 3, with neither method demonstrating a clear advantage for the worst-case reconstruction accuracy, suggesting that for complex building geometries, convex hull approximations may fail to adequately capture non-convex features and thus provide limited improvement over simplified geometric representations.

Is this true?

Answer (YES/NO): NO